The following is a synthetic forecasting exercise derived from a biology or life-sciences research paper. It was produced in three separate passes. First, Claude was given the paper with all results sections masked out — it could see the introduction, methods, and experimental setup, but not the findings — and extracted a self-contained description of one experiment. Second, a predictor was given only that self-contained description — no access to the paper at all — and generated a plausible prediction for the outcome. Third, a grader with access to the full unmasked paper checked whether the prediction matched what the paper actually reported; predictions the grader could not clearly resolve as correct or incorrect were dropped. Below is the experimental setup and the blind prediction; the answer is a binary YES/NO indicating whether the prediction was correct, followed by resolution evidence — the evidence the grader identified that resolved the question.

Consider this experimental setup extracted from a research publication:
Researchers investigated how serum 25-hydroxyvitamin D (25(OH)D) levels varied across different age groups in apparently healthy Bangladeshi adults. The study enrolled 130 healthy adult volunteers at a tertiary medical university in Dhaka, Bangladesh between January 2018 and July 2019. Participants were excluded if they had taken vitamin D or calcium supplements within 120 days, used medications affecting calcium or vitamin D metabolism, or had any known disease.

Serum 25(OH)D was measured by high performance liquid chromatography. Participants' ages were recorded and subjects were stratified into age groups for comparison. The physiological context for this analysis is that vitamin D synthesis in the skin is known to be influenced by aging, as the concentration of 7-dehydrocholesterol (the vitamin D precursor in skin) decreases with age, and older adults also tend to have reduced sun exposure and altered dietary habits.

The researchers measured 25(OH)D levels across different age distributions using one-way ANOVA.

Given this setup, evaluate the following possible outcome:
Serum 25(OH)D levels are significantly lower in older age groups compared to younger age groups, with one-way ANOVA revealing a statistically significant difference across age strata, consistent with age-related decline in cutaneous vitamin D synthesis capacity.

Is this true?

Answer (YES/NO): NO